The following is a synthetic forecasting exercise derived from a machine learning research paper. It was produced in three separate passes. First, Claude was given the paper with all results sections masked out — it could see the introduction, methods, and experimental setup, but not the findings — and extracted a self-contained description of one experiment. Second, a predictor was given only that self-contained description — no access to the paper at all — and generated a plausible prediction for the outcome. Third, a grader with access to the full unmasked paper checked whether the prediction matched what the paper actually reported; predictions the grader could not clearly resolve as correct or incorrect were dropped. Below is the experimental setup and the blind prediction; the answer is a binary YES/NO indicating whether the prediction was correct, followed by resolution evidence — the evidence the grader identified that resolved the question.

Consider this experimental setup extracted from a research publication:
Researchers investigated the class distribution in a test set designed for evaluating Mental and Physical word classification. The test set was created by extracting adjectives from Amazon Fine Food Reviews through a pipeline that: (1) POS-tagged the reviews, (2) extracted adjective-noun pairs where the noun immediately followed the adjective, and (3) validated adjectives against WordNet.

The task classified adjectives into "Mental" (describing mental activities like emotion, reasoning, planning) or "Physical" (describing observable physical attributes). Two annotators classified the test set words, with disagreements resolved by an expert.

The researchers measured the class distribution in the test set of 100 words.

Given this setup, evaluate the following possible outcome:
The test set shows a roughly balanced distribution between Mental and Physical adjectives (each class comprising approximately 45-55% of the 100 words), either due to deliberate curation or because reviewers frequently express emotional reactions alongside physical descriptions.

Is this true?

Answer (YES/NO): NO